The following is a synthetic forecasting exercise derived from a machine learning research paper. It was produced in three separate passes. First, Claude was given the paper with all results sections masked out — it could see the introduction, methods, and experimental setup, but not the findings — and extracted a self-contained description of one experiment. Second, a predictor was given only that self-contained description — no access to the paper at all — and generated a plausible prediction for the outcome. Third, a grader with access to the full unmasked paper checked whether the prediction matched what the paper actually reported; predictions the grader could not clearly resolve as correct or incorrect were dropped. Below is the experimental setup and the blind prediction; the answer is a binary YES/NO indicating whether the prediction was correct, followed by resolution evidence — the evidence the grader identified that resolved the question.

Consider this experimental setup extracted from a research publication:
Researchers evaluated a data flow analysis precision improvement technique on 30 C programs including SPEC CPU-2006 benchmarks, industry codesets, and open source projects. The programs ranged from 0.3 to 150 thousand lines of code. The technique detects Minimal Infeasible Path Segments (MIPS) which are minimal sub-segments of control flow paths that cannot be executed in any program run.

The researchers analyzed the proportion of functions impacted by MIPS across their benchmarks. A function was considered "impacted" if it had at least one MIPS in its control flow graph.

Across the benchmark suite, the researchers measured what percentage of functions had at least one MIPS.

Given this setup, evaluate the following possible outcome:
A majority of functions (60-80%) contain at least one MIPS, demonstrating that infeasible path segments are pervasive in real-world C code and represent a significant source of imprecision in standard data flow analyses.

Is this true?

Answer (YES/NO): NO